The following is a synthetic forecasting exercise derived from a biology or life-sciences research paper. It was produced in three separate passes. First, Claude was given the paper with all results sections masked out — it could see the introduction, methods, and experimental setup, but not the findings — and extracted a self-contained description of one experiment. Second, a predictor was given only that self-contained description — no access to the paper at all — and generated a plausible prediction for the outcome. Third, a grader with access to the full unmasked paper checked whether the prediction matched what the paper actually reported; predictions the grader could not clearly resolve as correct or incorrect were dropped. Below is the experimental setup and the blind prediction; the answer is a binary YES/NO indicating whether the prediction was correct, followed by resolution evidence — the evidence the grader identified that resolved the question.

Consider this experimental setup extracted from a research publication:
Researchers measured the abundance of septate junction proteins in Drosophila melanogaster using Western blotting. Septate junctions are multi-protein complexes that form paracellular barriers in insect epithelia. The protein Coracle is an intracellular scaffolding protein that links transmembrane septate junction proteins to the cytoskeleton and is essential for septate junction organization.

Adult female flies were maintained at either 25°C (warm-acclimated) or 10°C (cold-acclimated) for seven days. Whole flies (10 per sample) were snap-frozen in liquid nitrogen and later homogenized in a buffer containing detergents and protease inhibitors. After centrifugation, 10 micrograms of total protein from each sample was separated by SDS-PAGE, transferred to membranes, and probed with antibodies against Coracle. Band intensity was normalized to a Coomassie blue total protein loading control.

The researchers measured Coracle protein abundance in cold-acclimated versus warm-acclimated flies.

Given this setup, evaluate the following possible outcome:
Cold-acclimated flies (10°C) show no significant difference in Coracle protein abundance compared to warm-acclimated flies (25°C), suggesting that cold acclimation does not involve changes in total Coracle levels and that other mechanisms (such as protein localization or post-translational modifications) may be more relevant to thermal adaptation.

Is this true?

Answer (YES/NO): NO